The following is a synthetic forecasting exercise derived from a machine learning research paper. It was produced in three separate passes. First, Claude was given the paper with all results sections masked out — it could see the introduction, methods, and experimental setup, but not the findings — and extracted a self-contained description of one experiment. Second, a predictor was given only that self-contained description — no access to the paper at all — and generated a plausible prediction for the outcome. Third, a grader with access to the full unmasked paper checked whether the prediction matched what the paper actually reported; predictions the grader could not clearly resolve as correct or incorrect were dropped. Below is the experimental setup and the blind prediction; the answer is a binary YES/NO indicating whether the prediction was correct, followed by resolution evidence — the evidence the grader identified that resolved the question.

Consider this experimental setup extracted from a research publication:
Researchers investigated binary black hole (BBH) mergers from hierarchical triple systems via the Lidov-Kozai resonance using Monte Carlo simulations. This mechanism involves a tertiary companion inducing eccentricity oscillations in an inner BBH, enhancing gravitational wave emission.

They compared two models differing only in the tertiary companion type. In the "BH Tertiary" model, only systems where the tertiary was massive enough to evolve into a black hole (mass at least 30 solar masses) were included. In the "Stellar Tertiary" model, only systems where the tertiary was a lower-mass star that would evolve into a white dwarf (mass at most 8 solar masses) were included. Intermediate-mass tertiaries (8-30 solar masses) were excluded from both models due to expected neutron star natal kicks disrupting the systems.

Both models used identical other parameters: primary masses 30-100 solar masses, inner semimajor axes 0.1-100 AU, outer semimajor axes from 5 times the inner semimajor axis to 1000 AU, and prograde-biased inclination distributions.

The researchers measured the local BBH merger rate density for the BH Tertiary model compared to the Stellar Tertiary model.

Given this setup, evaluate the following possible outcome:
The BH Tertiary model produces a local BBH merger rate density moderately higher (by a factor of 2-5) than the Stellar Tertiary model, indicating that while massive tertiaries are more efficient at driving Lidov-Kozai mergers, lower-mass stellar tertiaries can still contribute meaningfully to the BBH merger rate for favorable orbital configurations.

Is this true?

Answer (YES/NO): NO